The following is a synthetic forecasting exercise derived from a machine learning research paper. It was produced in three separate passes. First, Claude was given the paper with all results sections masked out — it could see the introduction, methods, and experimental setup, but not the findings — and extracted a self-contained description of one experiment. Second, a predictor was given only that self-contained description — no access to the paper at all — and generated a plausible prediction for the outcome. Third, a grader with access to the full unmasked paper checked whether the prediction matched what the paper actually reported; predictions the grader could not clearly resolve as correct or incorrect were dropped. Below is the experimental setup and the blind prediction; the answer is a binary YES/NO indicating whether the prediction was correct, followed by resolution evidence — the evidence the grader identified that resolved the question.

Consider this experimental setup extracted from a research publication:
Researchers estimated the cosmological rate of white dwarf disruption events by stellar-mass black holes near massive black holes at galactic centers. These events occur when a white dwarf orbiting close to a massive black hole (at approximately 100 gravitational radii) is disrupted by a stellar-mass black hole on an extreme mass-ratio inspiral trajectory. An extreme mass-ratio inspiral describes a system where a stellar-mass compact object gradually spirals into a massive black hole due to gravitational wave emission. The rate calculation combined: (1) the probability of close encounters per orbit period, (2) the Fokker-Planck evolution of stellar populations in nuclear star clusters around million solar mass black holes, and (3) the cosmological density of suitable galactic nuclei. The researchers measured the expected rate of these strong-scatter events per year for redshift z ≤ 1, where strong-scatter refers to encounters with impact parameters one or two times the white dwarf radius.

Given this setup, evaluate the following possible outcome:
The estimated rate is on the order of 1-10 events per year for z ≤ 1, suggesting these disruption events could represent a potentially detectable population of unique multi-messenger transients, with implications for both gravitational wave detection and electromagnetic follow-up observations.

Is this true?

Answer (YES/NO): NO